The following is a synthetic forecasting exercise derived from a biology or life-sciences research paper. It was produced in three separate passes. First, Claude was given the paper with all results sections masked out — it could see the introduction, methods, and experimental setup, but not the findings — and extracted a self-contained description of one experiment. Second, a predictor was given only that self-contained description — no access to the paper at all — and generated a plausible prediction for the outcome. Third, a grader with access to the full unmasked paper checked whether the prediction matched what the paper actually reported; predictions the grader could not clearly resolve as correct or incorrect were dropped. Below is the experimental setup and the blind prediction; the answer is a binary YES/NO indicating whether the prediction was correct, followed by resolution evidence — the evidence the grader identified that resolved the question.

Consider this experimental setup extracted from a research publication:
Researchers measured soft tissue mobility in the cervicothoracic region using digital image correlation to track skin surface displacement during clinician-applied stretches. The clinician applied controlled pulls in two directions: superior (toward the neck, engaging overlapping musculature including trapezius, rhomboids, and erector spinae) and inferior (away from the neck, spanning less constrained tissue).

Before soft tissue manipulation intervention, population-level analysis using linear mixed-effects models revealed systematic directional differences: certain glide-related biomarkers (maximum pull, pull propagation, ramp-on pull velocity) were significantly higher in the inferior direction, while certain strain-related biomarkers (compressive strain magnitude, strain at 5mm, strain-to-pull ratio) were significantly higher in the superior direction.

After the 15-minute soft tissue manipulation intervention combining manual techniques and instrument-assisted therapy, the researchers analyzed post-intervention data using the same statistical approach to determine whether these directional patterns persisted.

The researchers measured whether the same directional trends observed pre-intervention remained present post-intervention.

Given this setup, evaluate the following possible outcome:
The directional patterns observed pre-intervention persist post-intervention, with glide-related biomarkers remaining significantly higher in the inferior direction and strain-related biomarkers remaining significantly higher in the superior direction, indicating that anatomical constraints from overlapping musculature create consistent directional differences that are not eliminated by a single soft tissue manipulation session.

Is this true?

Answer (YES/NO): YES